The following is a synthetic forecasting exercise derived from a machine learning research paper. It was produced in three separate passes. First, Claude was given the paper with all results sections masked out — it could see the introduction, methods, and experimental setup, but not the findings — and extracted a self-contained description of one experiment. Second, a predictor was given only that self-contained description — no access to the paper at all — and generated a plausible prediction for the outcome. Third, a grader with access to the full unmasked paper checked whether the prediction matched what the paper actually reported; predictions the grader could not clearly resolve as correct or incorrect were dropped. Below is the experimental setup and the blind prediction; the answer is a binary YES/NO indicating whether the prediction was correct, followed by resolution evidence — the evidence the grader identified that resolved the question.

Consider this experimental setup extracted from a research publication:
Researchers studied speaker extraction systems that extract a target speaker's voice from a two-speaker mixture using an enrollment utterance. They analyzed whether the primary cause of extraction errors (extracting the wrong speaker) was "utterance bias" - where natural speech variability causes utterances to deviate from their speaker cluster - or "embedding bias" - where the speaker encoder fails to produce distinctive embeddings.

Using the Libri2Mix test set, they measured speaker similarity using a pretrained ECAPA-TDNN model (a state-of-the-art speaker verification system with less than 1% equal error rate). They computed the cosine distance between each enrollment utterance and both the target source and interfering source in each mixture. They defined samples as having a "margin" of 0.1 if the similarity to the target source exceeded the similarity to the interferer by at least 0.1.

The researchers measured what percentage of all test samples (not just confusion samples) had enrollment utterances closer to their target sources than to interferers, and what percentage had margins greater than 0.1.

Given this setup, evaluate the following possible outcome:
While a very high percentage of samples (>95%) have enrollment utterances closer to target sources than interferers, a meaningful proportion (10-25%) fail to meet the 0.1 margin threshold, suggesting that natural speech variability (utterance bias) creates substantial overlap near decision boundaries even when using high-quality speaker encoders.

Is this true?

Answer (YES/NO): NO